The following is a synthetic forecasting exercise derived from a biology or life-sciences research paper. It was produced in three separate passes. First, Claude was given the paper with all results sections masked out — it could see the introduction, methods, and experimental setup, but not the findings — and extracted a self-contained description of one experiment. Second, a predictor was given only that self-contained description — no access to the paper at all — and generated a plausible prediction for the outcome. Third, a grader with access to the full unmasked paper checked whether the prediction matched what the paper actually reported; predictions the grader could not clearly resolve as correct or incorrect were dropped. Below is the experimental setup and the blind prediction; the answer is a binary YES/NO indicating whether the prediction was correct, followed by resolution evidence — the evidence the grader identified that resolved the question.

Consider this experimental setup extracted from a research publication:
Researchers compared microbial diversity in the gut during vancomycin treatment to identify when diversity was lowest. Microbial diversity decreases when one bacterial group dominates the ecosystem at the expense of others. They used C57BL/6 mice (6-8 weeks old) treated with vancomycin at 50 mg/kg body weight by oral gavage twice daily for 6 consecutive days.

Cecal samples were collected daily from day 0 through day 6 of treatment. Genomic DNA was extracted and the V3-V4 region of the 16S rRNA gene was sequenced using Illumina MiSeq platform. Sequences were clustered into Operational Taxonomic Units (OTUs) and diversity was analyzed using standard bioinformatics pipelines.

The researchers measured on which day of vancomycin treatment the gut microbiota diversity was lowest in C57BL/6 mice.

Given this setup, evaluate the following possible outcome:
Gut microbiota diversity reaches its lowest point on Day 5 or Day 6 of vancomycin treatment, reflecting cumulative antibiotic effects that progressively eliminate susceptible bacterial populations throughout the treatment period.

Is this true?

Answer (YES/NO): NO